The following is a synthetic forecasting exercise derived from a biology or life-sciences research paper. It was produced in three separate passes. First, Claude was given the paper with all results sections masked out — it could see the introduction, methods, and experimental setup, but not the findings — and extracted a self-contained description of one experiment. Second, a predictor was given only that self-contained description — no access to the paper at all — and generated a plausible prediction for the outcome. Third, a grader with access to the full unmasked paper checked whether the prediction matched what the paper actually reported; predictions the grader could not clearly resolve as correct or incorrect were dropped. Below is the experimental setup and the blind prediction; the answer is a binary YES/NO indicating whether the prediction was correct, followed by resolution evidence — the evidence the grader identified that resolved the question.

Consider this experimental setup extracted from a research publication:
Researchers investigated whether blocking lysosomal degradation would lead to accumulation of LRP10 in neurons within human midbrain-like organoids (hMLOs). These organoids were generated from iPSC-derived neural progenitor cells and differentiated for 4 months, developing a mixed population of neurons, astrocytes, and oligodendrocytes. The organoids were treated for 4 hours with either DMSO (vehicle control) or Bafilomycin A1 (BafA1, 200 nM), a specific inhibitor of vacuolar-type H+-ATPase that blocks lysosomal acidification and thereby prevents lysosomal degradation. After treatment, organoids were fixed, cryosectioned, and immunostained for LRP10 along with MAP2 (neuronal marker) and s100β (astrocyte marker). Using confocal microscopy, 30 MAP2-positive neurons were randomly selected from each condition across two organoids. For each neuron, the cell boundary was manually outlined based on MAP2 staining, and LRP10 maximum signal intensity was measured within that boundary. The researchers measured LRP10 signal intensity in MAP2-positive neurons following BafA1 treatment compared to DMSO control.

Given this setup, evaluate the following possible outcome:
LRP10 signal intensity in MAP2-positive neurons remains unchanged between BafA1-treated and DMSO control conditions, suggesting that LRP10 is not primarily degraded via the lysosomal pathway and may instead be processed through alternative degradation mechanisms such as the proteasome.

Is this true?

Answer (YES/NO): NO